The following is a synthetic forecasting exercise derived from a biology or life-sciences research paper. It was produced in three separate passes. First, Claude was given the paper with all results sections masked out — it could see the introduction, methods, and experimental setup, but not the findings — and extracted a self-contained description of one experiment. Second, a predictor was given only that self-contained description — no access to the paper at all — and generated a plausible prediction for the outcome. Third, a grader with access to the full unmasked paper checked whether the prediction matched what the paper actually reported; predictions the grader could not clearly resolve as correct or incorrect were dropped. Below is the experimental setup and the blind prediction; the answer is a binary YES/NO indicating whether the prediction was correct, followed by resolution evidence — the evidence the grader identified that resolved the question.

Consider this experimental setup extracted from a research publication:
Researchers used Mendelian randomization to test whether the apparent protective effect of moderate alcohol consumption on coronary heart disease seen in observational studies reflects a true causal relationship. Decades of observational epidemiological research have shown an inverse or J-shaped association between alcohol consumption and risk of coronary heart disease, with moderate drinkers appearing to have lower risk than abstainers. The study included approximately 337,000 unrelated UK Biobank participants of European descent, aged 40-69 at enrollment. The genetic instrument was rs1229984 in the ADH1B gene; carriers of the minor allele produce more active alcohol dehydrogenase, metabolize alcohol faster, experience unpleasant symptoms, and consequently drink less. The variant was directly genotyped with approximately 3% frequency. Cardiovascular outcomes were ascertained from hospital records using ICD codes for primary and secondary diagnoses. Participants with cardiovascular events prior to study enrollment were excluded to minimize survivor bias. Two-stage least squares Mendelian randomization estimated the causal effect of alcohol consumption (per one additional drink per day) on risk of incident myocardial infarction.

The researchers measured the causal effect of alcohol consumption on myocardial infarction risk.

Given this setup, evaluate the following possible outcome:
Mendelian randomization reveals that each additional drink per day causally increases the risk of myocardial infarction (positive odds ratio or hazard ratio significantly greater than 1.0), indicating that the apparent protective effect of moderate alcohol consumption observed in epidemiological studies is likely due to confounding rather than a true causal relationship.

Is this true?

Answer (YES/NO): YES